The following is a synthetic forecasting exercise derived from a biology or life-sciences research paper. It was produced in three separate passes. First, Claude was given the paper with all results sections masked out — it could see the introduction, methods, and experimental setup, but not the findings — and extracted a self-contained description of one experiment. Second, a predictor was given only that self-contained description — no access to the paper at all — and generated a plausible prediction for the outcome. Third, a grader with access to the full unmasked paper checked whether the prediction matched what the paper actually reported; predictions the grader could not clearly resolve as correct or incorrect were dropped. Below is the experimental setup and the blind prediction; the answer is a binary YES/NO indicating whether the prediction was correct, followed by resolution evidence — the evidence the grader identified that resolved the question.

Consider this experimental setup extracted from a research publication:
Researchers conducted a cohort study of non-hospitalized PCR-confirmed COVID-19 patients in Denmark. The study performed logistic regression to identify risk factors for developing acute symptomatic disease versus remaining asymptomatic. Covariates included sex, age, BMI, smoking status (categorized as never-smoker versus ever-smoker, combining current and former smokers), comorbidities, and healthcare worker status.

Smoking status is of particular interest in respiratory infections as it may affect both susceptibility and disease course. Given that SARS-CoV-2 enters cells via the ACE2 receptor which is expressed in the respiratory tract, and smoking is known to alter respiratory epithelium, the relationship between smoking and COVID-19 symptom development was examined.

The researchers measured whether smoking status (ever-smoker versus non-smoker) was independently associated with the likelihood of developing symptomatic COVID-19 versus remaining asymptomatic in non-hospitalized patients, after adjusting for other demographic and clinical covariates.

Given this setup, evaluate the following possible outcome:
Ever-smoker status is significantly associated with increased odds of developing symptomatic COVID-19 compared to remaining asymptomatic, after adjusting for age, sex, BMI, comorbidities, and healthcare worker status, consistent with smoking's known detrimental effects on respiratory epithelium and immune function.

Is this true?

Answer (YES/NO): NO